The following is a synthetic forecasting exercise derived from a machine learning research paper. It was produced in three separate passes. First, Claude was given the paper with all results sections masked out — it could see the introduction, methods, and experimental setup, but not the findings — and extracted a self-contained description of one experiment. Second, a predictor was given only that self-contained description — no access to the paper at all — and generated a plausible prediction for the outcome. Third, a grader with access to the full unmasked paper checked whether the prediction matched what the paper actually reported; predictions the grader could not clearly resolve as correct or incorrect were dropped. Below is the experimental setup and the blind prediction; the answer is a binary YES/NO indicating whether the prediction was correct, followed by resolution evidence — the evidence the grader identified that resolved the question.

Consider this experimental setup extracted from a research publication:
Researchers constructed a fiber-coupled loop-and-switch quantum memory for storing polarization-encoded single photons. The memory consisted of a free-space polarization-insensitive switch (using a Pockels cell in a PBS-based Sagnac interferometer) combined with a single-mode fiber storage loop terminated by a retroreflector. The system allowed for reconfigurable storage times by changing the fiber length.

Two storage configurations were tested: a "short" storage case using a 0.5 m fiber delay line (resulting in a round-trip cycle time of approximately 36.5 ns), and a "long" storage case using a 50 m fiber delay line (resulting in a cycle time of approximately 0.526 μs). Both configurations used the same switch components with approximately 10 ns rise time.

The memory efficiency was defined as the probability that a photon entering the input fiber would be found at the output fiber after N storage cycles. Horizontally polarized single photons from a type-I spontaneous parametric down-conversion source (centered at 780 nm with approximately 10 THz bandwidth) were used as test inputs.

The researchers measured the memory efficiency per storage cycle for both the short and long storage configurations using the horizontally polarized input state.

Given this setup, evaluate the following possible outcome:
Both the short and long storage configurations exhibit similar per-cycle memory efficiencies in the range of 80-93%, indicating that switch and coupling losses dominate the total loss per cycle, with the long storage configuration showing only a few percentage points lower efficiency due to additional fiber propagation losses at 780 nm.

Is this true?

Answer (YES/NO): NO